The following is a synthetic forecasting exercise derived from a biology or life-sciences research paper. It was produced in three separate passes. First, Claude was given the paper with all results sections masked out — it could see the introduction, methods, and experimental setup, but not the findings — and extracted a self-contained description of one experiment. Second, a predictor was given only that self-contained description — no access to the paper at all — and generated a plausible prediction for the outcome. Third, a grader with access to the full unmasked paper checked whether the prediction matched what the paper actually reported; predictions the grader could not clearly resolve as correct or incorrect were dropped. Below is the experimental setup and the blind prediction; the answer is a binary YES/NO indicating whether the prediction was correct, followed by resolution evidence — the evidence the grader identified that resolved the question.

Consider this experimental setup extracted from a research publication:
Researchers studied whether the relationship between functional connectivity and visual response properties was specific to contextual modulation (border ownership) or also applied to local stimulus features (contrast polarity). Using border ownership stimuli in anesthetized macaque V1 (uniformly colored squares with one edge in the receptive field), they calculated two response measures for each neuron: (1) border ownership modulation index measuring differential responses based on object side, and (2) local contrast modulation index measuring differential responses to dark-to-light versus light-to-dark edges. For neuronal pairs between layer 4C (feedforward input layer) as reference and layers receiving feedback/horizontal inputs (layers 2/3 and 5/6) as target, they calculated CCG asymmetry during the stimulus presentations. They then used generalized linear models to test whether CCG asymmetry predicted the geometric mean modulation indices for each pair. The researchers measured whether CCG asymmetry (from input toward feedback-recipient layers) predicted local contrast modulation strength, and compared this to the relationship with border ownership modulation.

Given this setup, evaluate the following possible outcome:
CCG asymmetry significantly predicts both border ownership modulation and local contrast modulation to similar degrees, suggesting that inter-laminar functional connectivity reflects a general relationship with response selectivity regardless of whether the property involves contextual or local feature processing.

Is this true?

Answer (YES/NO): NO